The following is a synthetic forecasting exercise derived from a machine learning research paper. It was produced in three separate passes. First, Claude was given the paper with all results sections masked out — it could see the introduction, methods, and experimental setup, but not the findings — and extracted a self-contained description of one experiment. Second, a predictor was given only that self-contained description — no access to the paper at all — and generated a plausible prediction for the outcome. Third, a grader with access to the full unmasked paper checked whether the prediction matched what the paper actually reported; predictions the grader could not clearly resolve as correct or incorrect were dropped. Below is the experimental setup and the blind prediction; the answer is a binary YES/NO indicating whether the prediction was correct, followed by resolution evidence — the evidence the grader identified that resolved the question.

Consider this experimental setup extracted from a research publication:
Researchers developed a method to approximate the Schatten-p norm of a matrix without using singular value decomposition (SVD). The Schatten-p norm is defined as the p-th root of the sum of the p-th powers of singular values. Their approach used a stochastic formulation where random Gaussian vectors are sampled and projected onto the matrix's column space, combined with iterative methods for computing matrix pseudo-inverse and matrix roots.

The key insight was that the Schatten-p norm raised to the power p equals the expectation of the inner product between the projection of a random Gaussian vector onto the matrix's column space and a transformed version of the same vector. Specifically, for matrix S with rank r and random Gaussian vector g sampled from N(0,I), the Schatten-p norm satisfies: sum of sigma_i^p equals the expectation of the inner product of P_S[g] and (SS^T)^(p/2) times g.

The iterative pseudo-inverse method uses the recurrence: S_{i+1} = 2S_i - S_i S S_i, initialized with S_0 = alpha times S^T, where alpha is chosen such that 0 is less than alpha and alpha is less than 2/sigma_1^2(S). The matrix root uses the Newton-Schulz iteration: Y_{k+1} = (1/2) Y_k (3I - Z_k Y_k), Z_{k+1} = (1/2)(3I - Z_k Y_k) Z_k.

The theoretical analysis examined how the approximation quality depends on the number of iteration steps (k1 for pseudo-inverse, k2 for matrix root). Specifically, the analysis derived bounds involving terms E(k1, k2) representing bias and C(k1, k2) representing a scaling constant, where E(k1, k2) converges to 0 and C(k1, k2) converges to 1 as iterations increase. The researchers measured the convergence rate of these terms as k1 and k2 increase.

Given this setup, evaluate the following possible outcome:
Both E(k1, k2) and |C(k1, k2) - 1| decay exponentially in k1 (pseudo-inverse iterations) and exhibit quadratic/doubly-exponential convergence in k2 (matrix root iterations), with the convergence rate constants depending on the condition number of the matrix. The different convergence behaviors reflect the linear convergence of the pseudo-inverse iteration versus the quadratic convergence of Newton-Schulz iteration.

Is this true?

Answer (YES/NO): NO